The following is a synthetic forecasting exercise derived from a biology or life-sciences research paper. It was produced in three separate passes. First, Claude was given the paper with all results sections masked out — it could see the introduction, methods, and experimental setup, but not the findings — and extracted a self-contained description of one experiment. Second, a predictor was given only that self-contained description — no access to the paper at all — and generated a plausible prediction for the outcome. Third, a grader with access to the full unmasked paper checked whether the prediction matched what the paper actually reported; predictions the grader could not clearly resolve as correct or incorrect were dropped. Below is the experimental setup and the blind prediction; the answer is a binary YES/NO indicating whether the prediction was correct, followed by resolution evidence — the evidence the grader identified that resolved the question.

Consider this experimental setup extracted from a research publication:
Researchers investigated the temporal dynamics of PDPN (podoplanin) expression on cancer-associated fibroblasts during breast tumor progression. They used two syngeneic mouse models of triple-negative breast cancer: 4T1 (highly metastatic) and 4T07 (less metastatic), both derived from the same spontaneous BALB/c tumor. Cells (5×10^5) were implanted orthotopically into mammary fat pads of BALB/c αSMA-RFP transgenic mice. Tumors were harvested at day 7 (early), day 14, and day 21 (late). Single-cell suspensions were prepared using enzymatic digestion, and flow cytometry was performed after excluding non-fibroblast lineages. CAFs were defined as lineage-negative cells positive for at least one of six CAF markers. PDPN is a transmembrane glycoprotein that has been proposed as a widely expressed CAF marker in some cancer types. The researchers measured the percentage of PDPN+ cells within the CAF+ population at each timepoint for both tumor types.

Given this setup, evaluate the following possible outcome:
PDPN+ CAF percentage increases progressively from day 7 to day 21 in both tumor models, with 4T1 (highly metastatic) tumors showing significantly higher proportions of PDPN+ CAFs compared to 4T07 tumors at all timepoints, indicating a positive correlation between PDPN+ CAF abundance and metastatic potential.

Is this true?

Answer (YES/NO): NO